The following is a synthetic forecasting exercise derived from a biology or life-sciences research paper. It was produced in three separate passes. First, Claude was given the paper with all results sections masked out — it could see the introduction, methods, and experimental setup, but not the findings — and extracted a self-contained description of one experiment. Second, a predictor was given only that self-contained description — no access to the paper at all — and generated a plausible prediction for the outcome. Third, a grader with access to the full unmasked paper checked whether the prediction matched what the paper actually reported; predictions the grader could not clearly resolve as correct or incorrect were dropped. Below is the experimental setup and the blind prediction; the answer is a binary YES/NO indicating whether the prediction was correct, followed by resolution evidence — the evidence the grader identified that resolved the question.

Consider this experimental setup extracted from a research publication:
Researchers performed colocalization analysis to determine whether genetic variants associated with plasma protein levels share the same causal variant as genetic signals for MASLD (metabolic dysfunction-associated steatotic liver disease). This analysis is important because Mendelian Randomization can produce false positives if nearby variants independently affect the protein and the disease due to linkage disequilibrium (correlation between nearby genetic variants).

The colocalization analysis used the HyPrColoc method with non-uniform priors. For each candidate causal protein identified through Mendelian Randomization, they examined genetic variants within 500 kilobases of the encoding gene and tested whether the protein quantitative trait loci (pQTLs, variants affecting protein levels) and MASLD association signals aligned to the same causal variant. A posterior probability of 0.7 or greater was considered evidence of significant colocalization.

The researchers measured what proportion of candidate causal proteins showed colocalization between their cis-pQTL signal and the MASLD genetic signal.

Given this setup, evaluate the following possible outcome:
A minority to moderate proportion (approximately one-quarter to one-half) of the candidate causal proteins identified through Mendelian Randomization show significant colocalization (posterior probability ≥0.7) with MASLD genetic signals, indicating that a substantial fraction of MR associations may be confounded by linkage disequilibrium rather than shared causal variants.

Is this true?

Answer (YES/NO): YES